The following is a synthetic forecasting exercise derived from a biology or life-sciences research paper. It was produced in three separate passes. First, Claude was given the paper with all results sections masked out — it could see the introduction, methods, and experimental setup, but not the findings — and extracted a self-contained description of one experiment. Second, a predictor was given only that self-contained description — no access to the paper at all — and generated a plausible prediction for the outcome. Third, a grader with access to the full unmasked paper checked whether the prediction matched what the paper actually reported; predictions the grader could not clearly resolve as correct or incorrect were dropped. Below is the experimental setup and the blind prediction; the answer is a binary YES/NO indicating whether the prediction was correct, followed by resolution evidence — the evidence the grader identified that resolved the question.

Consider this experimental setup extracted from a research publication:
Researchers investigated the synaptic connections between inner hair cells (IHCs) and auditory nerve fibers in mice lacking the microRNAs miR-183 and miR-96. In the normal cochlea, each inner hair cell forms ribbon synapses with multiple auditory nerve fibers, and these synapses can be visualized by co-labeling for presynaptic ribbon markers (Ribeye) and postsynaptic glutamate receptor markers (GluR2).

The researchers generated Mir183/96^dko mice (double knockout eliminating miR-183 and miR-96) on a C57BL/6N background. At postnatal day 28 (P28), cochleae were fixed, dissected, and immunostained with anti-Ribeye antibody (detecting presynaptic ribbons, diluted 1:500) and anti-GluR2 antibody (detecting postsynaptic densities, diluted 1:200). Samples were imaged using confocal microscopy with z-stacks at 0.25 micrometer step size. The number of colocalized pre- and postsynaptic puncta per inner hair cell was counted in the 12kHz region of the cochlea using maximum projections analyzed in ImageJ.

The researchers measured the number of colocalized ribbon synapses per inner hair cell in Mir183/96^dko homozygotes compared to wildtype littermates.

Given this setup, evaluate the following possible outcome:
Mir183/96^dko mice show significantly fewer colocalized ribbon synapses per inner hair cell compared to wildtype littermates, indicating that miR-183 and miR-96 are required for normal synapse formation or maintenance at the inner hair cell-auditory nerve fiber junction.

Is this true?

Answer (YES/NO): YES